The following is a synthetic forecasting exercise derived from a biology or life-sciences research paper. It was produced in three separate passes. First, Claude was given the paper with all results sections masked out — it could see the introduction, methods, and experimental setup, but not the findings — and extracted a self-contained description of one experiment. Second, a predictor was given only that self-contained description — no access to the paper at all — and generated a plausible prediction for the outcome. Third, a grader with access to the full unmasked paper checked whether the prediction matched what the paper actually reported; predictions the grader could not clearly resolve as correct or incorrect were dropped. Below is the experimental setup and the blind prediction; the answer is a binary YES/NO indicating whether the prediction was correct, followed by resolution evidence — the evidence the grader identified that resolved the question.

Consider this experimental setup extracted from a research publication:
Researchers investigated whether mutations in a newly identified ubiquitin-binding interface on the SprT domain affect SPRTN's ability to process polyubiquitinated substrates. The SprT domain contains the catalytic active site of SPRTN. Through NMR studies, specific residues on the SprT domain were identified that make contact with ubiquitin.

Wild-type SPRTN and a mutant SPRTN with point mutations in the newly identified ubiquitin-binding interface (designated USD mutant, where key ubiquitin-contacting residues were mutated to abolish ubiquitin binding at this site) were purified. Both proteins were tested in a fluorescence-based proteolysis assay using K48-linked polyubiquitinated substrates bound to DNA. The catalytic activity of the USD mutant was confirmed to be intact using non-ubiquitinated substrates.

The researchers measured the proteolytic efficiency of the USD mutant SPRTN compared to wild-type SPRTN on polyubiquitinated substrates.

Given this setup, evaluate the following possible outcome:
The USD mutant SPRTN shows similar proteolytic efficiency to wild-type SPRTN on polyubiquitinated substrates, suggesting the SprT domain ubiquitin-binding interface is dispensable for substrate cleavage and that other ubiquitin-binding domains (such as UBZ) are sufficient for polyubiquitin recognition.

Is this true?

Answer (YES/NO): NO